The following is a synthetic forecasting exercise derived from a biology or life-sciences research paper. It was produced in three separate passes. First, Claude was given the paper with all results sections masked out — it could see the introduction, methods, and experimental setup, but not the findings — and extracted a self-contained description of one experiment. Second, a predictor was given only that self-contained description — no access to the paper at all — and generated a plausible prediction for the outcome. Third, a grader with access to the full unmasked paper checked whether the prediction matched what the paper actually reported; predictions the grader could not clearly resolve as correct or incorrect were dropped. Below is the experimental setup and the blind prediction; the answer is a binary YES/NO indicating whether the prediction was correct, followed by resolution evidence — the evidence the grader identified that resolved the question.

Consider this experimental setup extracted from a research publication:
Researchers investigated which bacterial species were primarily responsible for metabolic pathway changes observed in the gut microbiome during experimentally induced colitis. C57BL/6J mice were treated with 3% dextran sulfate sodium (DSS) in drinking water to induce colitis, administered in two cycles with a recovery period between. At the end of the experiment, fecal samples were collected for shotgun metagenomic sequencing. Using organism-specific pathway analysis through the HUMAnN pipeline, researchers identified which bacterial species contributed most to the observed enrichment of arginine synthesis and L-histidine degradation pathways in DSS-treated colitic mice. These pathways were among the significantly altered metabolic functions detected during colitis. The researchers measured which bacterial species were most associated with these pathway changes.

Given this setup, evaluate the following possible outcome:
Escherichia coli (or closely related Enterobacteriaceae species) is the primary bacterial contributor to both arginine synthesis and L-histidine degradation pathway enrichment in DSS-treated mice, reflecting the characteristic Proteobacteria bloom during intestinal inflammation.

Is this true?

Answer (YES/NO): NO